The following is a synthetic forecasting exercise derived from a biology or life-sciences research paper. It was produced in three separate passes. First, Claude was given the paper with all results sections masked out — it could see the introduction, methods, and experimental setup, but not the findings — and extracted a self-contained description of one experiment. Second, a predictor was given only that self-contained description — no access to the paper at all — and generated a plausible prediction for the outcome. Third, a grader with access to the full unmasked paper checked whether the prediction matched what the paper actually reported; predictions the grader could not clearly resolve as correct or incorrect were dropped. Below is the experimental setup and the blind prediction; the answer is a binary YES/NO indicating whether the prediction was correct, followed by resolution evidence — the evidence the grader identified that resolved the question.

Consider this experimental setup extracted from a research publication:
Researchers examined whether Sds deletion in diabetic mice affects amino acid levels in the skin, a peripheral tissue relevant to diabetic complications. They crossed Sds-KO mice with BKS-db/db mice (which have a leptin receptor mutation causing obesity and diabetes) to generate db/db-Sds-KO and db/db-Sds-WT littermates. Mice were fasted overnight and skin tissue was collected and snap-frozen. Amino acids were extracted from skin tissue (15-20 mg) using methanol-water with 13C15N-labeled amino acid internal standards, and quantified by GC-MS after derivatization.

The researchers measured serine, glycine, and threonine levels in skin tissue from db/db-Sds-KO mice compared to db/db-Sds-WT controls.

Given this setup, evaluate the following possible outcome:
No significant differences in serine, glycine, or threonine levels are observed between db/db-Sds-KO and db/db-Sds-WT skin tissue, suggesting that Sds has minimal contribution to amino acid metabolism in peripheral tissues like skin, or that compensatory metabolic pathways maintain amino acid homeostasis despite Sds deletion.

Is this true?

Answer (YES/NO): NO